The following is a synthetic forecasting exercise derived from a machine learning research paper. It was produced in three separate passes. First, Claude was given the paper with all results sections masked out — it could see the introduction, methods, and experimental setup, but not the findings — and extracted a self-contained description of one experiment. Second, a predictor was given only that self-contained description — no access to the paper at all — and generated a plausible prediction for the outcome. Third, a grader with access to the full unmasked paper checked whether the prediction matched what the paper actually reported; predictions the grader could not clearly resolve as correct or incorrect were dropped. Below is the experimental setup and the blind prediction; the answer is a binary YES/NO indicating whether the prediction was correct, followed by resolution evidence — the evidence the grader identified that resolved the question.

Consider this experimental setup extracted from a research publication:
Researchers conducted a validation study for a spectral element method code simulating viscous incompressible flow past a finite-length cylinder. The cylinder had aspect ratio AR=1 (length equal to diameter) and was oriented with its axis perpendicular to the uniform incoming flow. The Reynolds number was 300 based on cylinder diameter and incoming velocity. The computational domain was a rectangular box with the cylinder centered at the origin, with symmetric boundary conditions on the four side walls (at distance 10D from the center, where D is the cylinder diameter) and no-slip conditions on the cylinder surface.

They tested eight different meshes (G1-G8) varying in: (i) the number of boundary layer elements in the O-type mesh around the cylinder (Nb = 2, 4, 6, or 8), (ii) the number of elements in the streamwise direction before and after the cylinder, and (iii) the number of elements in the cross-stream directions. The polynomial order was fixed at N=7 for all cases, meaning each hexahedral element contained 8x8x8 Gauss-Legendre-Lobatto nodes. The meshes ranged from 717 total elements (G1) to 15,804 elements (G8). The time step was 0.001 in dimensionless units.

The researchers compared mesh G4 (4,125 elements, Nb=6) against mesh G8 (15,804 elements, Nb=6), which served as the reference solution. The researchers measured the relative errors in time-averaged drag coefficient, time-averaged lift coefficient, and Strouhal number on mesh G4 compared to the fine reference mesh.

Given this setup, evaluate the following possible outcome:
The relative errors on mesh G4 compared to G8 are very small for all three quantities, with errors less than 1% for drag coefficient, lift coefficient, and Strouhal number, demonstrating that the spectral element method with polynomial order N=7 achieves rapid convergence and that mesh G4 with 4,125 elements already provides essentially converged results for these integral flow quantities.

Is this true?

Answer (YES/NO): YES